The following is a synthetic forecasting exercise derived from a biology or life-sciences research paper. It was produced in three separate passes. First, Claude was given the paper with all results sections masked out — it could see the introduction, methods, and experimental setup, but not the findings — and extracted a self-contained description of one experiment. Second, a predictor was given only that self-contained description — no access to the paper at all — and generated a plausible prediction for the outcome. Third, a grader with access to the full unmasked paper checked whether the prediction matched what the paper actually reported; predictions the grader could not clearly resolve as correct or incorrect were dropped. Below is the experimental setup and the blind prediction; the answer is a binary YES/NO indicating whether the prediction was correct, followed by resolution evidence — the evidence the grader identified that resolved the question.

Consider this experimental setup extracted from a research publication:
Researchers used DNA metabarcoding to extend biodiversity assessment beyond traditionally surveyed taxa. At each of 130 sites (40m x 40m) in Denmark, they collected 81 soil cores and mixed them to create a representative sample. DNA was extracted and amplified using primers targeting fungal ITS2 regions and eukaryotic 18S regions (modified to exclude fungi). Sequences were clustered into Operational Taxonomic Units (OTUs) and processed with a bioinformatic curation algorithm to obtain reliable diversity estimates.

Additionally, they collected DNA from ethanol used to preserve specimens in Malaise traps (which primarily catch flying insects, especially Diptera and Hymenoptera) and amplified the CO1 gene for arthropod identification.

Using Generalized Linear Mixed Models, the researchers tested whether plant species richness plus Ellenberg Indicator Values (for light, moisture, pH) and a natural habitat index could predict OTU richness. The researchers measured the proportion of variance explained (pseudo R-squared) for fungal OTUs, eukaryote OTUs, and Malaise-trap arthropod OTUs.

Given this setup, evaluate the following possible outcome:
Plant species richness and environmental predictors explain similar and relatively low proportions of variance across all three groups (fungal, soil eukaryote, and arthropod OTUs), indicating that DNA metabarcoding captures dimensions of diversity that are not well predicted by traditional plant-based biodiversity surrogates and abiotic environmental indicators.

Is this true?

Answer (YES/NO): NO